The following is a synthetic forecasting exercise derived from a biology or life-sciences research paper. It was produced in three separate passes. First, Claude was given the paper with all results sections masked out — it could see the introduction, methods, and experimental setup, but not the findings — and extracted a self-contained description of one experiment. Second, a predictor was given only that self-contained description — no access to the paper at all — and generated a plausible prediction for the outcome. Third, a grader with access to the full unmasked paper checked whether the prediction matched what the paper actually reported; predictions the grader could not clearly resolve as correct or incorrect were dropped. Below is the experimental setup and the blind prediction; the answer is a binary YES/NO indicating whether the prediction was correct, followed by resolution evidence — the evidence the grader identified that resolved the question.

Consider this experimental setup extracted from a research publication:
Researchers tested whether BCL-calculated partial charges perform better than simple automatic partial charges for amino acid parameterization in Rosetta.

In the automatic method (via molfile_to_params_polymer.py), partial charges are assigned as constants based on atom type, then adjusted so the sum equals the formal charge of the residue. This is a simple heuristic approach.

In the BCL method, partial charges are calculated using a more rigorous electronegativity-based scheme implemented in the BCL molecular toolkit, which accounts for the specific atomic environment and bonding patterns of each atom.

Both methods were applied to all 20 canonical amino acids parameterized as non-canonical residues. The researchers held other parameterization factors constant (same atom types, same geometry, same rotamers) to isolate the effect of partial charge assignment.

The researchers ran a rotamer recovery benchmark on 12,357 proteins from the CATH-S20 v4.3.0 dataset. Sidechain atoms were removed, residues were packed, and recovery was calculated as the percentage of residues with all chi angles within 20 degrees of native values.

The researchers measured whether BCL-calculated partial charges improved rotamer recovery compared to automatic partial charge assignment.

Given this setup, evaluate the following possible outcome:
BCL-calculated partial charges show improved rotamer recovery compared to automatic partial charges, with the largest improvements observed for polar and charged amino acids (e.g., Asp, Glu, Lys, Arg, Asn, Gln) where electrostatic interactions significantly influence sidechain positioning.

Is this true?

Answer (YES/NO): NO